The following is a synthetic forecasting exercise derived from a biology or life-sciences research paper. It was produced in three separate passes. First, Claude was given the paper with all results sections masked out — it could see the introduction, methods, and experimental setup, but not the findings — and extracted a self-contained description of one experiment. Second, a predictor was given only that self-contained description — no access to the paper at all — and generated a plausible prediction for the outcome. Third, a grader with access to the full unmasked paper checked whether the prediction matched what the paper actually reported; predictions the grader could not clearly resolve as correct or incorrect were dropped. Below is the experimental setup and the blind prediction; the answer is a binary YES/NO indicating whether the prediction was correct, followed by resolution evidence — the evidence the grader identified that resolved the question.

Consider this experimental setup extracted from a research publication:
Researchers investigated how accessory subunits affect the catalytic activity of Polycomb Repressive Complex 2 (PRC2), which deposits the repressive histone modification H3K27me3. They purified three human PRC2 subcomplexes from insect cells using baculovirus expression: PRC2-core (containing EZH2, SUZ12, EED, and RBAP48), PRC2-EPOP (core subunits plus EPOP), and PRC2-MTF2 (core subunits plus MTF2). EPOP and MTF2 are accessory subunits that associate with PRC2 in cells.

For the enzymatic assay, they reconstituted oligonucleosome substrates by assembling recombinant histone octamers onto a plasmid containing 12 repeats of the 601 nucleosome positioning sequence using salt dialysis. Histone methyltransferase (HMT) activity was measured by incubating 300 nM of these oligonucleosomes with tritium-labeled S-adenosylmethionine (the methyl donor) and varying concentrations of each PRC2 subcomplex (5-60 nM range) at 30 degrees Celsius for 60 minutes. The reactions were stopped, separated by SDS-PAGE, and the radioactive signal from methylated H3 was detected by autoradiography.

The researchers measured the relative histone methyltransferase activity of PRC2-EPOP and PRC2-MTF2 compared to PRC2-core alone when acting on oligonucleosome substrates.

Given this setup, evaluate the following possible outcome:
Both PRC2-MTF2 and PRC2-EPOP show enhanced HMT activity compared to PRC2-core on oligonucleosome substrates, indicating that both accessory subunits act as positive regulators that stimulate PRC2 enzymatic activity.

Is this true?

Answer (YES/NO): YES